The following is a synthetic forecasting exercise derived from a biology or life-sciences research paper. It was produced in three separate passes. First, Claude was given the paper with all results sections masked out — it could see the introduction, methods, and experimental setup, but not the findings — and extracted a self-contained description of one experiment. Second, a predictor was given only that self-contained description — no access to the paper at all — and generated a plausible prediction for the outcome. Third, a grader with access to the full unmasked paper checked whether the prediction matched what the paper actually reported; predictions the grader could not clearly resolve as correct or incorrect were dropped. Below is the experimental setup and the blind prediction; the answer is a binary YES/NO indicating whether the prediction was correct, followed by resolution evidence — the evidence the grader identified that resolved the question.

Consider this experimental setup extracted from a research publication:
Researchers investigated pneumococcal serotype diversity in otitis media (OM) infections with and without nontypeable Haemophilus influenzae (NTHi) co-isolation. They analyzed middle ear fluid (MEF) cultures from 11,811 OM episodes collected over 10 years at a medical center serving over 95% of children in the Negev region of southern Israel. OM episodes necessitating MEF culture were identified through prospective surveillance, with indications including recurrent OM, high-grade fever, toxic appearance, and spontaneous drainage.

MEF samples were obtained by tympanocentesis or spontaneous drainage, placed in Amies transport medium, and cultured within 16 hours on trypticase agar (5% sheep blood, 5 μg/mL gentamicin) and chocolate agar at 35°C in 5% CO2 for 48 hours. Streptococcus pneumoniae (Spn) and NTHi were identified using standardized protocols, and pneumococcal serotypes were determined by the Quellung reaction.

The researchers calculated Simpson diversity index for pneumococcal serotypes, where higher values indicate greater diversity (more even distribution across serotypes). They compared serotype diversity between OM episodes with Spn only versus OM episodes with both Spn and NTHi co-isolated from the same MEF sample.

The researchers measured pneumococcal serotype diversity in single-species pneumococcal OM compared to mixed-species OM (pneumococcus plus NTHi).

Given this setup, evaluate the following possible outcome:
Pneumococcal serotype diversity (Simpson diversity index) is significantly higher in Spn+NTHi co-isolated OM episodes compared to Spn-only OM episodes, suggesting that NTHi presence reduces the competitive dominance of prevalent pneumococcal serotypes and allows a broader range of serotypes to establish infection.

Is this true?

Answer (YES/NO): YES